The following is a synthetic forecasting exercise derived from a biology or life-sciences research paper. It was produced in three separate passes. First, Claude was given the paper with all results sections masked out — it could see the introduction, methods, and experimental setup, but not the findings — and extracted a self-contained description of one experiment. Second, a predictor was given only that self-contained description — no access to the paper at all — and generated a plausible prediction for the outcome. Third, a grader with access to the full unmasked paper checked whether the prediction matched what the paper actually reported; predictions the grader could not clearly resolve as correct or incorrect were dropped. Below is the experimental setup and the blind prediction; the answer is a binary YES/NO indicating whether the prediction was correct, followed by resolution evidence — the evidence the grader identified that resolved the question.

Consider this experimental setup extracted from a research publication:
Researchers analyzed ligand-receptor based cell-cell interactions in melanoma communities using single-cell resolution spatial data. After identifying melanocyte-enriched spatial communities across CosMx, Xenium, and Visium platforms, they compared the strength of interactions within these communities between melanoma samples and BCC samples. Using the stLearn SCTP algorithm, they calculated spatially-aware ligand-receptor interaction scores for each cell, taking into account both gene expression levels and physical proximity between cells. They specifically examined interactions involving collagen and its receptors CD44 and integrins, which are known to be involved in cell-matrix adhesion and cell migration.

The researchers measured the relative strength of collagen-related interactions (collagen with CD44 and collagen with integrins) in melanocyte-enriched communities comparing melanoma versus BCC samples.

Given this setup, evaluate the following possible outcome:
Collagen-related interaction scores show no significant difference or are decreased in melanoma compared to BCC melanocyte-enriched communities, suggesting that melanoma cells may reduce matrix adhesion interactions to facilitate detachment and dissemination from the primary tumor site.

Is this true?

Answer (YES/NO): NO